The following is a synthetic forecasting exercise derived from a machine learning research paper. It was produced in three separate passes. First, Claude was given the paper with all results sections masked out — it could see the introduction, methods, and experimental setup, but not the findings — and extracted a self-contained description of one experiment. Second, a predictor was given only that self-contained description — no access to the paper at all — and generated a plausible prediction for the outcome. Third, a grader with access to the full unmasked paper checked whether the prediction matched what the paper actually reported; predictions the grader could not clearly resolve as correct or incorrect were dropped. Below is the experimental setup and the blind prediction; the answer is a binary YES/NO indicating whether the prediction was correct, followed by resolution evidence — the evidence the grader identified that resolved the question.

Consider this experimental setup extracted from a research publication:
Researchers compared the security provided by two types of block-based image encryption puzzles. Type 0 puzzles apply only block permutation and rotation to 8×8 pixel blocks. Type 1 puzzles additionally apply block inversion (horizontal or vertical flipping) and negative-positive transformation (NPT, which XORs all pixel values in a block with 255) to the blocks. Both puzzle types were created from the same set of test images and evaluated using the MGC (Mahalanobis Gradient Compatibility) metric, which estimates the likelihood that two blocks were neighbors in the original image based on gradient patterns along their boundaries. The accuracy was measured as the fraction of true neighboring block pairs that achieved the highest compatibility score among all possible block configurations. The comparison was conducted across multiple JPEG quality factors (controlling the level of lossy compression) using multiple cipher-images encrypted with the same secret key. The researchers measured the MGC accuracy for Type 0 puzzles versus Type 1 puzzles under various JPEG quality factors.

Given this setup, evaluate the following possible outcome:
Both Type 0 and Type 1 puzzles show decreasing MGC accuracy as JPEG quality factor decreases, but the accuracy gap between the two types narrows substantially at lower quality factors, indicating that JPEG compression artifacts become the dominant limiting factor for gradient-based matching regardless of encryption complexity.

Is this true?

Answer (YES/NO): NO